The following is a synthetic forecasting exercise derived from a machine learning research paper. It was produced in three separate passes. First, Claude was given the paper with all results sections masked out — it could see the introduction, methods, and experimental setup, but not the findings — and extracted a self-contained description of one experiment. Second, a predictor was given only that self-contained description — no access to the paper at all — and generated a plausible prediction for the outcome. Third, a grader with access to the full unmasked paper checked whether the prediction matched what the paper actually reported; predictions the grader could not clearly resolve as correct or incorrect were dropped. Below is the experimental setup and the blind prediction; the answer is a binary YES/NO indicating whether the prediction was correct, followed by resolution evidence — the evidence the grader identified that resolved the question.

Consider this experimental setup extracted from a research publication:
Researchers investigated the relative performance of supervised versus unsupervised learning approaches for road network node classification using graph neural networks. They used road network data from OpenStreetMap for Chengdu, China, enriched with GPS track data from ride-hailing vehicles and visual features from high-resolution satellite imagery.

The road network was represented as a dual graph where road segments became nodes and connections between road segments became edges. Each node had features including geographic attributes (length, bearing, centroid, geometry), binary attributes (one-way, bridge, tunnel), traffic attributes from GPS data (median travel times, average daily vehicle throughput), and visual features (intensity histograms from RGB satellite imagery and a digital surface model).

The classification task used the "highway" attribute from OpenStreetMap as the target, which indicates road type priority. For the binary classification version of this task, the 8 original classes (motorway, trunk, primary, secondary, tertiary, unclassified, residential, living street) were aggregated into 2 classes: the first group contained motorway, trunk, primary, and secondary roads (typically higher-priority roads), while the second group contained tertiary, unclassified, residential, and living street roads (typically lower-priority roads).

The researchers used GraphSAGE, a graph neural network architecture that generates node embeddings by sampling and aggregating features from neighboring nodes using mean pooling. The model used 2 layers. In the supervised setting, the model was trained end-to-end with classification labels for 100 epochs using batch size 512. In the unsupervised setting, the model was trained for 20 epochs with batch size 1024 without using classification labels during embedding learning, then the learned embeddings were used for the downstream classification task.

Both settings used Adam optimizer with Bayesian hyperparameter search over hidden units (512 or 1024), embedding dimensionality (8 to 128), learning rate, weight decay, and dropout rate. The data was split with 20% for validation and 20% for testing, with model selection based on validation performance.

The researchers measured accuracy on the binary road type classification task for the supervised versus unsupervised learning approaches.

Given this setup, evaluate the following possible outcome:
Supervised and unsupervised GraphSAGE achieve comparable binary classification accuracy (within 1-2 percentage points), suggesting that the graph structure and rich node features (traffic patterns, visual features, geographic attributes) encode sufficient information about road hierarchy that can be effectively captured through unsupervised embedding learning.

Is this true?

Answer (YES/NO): YES